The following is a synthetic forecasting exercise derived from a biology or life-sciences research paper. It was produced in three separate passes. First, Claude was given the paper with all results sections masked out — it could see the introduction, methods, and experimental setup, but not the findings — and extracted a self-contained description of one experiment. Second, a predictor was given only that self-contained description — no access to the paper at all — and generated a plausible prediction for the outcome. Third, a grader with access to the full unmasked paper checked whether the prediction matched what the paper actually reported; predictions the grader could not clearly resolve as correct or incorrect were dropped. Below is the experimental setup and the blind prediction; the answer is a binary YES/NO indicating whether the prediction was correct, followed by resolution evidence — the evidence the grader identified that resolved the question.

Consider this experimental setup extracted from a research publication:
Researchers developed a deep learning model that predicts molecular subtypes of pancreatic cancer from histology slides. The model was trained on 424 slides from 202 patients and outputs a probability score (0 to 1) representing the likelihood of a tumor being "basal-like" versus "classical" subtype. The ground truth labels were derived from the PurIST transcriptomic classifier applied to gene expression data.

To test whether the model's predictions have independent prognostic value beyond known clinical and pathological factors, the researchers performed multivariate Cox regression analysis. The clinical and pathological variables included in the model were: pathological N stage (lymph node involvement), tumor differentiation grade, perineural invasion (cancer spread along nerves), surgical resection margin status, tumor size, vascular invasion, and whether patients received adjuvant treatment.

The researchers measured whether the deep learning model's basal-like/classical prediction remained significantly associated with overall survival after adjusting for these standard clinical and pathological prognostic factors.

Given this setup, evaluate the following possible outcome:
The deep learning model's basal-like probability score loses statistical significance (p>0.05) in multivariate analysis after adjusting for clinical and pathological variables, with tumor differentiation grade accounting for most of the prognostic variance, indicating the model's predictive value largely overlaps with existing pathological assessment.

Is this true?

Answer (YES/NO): NO